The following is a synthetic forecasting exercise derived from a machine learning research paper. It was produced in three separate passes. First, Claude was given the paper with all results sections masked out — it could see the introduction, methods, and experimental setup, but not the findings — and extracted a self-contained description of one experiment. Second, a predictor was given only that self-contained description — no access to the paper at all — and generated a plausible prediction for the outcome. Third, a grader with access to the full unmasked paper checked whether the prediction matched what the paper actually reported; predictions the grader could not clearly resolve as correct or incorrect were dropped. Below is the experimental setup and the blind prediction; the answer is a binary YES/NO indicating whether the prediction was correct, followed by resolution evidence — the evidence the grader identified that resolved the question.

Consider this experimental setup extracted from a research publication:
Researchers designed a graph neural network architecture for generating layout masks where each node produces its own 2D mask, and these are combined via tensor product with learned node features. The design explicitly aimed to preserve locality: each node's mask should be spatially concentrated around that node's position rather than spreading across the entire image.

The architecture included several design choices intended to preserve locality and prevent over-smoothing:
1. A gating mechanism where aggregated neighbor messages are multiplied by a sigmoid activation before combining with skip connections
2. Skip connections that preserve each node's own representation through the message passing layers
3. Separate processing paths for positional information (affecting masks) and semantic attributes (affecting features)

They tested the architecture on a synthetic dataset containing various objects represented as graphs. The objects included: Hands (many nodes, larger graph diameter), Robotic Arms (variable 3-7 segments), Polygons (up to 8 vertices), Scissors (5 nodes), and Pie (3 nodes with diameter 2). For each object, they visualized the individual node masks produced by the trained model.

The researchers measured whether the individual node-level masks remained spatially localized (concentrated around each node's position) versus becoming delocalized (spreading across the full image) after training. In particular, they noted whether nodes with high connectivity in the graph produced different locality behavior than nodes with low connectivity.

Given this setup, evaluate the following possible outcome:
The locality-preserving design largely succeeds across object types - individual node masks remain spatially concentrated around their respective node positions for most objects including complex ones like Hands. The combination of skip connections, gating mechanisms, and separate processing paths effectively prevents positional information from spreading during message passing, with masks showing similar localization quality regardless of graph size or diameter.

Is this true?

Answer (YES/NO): NO